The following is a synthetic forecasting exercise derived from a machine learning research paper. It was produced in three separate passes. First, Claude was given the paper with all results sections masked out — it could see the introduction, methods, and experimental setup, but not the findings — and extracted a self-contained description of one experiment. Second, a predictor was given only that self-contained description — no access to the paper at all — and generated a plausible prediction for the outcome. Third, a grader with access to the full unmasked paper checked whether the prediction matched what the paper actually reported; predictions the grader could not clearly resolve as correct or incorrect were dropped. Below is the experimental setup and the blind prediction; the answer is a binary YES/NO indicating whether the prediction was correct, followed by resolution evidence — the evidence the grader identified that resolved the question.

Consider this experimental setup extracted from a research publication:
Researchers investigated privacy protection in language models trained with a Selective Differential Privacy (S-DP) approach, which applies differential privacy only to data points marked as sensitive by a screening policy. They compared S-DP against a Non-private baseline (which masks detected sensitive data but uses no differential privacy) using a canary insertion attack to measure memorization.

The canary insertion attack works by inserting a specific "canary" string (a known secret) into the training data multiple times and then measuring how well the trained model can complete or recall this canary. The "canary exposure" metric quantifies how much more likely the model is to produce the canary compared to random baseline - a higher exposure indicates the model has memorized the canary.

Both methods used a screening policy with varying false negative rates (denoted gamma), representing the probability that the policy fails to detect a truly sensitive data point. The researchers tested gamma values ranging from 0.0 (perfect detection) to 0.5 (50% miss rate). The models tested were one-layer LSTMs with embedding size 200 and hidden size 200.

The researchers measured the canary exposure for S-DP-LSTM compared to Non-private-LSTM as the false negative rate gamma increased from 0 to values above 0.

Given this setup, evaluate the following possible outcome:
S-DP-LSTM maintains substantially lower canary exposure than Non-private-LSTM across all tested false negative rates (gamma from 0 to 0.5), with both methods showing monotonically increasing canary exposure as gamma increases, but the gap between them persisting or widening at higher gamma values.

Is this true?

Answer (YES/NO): NO